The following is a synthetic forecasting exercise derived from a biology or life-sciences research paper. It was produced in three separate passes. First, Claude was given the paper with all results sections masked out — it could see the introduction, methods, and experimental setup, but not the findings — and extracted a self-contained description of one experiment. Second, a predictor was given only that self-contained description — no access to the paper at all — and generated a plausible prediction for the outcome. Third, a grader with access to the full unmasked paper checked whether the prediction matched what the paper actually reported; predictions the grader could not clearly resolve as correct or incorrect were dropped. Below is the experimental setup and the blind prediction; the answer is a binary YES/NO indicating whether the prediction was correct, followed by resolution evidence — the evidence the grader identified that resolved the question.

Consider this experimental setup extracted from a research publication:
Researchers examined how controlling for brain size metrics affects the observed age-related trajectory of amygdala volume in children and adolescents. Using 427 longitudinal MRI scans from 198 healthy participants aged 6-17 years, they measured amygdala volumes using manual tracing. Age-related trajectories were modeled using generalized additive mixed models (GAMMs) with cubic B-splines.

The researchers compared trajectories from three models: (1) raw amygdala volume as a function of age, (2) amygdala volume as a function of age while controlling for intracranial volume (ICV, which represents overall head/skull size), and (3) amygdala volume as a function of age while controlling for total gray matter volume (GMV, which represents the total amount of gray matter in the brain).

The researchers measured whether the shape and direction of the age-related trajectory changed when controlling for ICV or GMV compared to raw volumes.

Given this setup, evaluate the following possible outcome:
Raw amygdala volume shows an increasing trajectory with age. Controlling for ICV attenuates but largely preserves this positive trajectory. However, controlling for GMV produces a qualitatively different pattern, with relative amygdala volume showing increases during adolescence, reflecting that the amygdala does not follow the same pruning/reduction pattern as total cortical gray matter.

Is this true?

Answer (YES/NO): NO